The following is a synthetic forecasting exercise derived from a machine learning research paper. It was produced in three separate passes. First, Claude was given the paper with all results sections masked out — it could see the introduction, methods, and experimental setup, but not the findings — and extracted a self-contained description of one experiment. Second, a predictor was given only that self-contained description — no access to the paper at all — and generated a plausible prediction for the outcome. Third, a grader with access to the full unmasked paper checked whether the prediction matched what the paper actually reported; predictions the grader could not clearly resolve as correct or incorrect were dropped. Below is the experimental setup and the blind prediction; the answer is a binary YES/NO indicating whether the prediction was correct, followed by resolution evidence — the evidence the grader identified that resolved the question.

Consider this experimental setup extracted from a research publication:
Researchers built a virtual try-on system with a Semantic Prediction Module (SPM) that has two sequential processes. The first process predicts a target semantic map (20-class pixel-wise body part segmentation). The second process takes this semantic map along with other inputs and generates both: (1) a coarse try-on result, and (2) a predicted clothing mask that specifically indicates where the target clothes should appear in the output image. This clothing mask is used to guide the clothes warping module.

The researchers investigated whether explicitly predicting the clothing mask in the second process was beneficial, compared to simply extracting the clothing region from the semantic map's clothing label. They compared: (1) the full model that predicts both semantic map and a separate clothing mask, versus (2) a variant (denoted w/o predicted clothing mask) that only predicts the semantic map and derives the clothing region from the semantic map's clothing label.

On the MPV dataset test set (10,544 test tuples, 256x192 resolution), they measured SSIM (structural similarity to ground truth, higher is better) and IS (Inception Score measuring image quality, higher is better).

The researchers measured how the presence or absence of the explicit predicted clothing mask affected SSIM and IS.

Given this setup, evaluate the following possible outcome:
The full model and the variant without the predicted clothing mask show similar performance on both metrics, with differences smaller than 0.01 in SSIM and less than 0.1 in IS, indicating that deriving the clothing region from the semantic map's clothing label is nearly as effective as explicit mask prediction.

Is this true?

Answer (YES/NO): NO